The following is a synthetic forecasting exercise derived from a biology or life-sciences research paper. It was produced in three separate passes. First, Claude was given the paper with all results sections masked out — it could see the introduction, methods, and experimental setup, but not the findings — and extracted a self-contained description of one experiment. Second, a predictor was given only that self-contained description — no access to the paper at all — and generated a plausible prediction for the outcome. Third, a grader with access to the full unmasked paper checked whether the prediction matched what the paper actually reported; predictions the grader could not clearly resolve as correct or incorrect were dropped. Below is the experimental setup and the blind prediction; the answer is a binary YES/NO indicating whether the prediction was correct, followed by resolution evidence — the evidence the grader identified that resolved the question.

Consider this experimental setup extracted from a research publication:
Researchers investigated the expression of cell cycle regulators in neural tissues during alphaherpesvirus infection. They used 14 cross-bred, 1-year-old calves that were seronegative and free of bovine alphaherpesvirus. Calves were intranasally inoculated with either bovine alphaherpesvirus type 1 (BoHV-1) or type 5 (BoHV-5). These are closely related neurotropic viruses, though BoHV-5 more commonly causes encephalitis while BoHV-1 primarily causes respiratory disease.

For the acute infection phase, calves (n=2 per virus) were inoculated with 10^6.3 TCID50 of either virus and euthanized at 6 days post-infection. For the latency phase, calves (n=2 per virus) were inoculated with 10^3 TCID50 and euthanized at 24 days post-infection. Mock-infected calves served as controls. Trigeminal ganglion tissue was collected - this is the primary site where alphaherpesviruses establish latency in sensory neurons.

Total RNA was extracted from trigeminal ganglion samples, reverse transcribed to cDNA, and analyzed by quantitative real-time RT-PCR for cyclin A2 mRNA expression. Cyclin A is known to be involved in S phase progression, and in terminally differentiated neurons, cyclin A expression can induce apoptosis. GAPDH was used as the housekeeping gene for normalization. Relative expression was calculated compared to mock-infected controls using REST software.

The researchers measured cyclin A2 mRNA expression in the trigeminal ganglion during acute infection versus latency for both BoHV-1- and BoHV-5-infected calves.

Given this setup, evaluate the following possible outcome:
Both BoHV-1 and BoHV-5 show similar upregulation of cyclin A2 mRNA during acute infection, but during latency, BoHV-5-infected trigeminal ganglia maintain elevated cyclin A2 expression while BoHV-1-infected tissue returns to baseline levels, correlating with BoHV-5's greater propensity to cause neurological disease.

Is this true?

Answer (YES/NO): NO